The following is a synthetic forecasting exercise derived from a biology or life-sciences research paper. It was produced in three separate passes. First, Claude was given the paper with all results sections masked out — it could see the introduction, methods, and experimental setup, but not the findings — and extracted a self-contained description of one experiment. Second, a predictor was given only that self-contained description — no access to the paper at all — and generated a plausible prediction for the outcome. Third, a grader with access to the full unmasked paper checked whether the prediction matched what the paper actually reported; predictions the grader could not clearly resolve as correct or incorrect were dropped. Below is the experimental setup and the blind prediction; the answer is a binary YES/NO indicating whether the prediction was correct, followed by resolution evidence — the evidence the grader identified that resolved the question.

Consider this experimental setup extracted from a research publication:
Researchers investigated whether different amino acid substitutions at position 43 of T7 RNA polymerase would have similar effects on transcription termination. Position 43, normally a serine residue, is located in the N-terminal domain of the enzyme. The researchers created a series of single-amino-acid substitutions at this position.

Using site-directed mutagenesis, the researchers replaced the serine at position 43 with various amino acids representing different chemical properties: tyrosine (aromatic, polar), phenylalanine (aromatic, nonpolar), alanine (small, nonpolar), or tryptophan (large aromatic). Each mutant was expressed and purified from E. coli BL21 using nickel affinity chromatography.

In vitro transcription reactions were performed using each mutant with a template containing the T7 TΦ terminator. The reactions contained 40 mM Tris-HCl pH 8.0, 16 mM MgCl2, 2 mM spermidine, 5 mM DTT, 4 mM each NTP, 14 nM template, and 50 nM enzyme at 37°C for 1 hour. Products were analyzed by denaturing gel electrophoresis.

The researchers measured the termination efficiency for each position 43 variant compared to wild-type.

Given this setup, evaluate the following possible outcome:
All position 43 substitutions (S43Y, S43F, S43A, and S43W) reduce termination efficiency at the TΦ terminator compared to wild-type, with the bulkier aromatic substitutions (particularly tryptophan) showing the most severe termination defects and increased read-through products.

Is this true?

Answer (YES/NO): NO